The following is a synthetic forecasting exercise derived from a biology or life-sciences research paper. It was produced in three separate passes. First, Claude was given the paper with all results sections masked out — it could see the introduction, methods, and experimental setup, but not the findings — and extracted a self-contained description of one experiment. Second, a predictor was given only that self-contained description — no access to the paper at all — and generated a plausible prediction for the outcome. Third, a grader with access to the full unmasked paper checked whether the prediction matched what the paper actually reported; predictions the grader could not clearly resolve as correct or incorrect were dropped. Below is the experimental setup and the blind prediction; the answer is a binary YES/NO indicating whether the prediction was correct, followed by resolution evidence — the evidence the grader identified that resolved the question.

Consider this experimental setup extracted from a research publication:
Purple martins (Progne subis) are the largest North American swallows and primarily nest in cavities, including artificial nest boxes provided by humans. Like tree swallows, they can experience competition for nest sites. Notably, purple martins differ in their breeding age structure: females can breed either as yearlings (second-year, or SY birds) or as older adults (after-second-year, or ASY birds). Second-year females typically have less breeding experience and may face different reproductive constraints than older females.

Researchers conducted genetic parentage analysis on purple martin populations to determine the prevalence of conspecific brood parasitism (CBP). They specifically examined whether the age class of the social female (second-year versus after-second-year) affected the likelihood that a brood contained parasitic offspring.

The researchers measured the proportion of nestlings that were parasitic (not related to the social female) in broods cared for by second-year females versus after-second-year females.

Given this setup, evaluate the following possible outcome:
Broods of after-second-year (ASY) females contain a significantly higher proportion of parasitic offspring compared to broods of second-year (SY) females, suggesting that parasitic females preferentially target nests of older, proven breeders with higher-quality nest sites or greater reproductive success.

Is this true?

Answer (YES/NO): NO